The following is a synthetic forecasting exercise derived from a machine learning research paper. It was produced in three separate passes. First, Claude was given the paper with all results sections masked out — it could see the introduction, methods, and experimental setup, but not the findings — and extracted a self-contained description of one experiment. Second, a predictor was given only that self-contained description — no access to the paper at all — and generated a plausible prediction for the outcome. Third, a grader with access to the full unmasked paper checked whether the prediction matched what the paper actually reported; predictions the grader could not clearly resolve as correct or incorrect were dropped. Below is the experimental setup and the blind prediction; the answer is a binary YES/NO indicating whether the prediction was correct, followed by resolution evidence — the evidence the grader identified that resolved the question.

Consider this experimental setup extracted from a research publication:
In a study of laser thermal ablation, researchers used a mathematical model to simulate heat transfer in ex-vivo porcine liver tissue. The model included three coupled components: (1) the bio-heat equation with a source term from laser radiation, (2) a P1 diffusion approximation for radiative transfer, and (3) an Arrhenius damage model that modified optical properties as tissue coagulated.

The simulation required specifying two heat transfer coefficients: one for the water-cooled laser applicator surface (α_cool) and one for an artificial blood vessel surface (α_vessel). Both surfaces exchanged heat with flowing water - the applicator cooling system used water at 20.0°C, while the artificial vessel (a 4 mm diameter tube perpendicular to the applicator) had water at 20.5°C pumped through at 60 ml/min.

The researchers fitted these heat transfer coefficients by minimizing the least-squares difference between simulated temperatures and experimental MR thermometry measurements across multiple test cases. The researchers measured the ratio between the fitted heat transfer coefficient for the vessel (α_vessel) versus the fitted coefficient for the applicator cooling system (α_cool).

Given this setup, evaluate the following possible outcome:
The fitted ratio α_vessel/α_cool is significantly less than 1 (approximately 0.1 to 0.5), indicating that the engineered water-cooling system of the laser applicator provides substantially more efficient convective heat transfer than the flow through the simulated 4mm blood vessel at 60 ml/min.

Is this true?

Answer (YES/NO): NO